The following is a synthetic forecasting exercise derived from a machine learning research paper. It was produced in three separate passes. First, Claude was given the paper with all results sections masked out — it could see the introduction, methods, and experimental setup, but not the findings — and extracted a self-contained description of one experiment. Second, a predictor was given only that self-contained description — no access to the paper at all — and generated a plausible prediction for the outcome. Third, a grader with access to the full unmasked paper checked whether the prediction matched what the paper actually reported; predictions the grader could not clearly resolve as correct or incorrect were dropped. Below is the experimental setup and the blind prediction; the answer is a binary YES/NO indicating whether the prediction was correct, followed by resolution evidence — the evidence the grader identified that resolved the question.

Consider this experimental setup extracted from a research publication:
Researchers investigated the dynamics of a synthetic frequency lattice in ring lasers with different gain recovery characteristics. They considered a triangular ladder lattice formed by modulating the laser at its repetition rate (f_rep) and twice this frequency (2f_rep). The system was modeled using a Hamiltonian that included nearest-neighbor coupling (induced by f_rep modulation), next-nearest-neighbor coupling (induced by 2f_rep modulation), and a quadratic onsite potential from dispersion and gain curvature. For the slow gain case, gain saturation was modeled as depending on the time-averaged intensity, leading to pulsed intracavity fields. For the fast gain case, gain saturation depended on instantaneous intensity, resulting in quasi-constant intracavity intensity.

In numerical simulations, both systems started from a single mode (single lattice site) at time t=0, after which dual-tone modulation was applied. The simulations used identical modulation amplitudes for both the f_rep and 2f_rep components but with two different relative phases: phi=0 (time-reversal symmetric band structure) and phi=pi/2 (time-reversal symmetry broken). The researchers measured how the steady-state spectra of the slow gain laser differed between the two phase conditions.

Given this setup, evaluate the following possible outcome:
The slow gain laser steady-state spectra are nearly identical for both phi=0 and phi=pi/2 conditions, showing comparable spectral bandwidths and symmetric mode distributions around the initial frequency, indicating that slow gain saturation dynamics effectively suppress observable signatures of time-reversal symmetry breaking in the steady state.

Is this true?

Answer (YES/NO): YES